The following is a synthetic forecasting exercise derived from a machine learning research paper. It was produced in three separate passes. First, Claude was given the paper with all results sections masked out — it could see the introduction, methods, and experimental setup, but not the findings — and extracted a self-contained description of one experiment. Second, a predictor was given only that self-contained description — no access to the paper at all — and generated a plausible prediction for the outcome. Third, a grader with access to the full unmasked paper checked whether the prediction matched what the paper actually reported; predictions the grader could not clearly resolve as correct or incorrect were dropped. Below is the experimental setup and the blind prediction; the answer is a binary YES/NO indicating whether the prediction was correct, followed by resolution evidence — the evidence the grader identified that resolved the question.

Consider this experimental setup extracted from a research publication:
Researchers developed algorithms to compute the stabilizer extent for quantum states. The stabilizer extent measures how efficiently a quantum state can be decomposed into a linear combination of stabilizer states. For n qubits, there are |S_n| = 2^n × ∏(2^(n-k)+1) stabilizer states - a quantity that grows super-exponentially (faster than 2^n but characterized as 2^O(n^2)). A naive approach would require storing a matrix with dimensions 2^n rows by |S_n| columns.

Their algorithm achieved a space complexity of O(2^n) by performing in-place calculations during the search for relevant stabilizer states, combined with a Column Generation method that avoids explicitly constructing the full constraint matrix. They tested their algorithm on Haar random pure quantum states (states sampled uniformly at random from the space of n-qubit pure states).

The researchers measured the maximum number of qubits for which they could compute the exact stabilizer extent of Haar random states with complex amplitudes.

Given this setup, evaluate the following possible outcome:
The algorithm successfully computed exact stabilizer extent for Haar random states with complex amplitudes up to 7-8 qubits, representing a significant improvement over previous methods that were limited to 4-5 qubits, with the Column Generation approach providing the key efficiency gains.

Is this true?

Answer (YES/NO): NO